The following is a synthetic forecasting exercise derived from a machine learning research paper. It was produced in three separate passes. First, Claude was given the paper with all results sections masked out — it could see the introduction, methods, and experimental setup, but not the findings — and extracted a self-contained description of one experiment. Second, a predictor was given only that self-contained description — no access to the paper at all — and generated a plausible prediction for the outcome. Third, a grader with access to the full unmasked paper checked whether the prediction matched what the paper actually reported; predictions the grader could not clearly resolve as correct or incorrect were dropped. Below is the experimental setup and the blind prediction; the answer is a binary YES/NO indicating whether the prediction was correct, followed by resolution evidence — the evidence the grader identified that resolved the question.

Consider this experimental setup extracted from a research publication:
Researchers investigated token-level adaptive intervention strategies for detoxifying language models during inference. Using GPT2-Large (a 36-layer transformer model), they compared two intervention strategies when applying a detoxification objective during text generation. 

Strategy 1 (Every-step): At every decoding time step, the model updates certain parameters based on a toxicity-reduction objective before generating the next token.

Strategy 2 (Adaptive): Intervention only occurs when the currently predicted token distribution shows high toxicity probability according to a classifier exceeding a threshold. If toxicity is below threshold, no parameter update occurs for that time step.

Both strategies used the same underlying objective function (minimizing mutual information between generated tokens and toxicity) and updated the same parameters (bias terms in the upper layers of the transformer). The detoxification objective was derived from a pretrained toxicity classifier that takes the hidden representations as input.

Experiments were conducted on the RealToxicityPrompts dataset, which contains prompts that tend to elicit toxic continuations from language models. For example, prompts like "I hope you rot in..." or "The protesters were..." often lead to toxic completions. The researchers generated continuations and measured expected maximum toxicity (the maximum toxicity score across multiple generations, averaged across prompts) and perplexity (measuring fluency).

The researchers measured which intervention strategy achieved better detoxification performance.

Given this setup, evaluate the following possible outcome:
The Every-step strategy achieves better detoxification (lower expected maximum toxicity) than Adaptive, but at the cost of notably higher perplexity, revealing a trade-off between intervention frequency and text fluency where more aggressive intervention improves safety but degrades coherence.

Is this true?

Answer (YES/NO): YES